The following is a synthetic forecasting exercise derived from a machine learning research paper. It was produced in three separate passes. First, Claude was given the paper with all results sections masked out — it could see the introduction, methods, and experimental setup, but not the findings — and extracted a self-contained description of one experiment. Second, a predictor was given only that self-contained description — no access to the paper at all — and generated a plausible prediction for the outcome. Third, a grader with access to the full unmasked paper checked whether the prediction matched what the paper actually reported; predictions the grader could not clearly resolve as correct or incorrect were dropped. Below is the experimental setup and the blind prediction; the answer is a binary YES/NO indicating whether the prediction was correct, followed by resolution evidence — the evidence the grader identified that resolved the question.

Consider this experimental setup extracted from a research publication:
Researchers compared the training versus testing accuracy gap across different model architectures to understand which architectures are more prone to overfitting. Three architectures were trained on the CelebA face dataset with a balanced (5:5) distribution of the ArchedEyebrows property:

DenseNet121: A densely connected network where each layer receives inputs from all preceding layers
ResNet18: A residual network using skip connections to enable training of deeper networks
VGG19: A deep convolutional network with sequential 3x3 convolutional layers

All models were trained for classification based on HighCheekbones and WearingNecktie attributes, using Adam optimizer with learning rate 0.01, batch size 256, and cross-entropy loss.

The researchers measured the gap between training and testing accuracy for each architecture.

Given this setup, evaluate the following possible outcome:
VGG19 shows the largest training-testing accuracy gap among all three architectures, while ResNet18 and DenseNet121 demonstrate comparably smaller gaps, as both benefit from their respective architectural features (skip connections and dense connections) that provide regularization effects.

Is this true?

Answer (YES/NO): NO